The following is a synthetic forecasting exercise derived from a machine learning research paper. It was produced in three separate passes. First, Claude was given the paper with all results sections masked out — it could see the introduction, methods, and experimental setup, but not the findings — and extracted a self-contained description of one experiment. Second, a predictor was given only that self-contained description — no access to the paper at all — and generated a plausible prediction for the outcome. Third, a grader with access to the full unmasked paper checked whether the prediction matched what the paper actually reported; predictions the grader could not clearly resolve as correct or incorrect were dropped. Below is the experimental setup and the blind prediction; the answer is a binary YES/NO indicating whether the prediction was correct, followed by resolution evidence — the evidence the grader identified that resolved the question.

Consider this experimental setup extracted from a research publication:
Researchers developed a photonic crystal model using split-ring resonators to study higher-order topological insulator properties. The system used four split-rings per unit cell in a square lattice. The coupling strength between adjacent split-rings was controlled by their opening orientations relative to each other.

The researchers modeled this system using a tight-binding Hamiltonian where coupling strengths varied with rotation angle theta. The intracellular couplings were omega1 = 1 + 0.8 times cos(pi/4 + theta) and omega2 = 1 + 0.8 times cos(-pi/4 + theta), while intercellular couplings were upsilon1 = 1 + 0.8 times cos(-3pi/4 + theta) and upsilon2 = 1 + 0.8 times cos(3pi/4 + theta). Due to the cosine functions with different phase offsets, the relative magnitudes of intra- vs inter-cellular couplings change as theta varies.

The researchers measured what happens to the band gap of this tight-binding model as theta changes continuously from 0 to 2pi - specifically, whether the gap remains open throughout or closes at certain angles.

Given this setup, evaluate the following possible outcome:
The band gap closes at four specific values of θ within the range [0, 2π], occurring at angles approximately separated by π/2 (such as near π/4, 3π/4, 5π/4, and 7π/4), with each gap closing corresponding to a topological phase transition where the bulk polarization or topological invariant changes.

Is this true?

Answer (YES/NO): YES